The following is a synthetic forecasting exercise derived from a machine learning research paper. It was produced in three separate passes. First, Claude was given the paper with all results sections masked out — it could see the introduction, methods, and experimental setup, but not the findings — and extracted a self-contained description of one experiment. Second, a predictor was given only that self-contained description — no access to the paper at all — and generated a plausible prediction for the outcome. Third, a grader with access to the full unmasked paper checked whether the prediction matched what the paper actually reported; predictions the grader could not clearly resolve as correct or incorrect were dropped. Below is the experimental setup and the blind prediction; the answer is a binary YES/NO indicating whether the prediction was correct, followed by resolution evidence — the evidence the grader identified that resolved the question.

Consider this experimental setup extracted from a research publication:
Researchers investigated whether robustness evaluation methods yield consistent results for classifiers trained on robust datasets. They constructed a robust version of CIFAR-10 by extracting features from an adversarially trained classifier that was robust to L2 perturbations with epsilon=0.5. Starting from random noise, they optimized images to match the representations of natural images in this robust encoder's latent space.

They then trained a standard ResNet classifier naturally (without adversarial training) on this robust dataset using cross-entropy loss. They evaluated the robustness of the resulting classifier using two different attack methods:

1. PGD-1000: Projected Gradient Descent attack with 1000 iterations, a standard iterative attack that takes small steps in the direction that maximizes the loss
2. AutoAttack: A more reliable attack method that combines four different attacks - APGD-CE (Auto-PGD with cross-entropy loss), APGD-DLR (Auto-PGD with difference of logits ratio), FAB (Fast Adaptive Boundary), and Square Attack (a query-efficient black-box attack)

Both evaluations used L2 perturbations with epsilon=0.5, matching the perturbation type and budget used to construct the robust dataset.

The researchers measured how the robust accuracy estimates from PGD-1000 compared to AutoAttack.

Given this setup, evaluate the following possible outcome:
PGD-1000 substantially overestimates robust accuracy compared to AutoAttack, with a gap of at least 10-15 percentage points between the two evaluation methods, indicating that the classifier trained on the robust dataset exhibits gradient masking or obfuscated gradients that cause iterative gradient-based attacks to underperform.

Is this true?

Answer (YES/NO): YES